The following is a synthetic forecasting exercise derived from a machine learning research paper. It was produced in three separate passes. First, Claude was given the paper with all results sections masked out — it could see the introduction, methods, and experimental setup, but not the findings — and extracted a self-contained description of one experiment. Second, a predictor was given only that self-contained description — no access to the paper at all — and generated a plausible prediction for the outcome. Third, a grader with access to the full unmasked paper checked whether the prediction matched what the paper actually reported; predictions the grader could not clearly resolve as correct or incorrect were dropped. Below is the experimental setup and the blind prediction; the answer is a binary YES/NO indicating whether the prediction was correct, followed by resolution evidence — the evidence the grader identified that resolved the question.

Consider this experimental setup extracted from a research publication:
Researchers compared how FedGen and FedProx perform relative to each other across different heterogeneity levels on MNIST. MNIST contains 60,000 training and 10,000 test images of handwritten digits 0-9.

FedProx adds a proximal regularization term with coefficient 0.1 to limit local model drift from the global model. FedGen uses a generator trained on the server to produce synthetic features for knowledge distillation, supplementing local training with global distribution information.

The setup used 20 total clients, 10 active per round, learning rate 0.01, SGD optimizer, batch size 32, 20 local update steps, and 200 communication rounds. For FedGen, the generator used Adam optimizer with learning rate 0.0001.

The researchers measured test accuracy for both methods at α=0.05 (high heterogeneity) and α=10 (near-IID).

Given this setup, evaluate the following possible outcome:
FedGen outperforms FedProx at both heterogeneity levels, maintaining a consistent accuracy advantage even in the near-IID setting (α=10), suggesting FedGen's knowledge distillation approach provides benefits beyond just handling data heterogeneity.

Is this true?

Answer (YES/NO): YES